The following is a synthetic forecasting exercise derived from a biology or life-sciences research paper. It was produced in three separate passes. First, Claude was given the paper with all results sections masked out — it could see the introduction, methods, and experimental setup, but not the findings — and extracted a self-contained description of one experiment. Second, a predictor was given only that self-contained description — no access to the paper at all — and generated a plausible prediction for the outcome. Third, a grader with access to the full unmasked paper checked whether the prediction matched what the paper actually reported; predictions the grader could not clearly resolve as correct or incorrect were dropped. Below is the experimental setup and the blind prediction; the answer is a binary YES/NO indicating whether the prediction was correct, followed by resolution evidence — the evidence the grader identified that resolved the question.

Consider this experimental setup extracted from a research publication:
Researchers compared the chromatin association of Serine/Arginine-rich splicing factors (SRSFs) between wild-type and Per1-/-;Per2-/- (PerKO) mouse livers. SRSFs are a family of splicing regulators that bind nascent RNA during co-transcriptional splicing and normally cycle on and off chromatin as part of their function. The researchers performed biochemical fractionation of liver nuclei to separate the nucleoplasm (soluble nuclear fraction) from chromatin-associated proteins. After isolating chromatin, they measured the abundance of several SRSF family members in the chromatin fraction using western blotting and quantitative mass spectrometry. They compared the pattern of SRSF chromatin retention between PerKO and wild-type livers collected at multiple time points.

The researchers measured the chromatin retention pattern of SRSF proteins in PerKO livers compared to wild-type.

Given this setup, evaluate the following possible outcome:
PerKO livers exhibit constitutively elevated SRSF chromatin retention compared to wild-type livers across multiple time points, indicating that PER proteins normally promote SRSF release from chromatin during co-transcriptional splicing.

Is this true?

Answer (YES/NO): NO